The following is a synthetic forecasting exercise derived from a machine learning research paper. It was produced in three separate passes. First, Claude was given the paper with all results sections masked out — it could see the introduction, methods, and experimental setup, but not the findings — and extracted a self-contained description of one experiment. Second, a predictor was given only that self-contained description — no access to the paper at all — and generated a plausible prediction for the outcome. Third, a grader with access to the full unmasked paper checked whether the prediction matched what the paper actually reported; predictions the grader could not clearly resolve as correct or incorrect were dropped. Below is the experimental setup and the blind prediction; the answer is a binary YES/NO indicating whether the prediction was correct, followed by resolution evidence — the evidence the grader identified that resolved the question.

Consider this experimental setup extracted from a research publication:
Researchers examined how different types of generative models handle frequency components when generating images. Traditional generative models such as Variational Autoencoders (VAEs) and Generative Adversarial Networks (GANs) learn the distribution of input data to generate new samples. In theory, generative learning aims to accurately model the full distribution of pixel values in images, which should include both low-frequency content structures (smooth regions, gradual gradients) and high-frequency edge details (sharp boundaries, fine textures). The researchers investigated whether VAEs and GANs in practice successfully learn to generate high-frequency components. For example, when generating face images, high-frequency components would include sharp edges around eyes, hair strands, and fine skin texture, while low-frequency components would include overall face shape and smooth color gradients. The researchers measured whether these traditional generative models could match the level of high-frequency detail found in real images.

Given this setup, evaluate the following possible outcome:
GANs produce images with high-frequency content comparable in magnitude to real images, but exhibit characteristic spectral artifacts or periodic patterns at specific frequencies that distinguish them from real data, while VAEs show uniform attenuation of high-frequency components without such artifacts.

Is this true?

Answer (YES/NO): NO